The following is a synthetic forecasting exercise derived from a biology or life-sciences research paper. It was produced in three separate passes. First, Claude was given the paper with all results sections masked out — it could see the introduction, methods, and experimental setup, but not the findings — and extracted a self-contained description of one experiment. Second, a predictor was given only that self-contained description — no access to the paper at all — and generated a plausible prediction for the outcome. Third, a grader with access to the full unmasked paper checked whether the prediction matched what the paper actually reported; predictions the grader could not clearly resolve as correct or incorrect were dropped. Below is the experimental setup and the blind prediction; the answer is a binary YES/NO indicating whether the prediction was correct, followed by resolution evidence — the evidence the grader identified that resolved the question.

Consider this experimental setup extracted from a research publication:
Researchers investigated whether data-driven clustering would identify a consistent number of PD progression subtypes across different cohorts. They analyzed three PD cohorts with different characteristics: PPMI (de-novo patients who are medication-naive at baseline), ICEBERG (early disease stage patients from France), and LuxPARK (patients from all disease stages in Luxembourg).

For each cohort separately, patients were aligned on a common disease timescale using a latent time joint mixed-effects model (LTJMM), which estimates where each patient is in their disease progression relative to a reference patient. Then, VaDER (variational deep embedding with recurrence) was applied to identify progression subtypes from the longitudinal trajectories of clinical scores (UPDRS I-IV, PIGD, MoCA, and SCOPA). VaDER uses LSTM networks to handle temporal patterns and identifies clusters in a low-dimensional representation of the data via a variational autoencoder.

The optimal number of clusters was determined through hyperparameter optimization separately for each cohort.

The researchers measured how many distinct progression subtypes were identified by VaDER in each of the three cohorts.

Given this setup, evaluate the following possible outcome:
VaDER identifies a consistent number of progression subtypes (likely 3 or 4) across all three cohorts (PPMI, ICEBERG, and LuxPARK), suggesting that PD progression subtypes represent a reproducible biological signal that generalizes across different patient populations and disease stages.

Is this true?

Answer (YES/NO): NO